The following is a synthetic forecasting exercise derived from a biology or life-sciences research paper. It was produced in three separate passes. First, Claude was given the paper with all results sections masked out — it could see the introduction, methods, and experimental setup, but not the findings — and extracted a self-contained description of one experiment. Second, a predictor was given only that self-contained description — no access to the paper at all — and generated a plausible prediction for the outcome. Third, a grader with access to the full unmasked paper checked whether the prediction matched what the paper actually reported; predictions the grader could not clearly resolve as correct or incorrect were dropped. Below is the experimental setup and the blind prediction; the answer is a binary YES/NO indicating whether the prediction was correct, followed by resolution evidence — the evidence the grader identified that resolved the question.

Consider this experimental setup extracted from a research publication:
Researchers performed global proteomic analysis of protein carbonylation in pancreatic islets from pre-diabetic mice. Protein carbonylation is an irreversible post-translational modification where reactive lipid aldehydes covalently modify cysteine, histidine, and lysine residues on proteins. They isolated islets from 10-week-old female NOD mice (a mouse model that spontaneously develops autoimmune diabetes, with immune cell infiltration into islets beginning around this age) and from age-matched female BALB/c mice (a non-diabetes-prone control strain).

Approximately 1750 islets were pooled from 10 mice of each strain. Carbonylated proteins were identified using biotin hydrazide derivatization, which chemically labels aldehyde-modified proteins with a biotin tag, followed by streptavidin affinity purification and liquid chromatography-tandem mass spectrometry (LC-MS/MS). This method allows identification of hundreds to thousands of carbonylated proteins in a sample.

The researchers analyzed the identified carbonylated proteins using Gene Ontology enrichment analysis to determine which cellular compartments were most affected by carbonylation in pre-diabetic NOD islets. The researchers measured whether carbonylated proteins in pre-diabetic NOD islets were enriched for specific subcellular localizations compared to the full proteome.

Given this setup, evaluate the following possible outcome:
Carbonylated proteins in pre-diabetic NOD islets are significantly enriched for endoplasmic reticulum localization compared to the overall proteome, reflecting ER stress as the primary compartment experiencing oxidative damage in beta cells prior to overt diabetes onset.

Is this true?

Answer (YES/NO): NO